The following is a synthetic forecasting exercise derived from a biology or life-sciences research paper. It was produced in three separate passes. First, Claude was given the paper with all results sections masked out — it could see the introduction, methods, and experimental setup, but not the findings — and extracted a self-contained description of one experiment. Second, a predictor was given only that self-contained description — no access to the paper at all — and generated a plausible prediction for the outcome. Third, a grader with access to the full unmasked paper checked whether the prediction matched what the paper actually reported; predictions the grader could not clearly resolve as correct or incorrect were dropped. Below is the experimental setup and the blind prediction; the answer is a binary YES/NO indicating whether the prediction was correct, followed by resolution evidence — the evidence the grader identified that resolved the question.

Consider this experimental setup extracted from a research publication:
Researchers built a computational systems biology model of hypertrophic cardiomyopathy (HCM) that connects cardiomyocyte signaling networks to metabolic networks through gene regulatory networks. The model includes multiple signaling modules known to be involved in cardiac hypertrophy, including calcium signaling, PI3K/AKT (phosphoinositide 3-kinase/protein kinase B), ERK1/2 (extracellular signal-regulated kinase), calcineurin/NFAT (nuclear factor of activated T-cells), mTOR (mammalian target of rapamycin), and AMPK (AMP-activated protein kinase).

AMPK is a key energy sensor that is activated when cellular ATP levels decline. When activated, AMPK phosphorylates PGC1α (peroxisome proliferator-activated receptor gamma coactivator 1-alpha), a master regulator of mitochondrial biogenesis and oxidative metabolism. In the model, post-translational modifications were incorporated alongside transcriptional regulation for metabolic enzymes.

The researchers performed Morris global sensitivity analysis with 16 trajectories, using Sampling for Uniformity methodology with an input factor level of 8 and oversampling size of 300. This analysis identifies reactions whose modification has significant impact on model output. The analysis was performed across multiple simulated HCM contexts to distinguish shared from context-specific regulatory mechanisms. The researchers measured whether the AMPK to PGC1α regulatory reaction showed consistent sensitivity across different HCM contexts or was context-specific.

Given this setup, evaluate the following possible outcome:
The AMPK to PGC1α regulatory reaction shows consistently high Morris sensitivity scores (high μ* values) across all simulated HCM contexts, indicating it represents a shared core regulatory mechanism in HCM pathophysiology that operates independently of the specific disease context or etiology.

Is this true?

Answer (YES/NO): YES